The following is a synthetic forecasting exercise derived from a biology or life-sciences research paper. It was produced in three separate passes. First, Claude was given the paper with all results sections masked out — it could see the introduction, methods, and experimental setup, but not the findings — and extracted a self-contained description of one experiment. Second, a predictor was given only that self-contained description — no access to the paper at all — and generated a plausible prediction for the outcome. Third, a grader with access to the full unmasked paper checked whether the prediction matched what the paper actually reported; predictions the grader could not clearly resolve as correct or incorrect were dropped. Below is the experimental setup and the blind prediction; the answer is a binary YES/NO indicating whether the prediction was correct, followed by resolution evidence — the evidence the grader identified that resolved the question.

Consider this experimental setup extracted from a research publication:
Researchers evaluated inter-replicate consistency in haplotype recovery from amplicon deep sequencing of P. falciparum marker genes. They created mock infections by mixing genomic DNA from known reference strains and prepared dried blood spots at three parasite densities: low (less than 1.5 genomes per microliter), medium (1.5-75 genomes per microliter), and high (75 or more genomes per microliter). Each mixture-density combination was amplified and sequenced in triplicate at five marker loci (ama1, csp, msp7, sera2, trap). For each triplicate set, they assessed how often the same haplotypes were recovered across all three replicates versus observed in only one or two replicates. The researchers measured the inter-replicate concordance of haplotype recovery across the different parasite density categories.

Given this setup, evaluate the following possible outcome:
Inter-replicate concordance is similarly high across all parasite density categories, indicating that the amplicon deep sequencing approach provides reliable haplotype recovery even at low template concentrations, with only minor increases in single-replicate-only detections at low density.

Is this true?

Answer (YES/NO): NO